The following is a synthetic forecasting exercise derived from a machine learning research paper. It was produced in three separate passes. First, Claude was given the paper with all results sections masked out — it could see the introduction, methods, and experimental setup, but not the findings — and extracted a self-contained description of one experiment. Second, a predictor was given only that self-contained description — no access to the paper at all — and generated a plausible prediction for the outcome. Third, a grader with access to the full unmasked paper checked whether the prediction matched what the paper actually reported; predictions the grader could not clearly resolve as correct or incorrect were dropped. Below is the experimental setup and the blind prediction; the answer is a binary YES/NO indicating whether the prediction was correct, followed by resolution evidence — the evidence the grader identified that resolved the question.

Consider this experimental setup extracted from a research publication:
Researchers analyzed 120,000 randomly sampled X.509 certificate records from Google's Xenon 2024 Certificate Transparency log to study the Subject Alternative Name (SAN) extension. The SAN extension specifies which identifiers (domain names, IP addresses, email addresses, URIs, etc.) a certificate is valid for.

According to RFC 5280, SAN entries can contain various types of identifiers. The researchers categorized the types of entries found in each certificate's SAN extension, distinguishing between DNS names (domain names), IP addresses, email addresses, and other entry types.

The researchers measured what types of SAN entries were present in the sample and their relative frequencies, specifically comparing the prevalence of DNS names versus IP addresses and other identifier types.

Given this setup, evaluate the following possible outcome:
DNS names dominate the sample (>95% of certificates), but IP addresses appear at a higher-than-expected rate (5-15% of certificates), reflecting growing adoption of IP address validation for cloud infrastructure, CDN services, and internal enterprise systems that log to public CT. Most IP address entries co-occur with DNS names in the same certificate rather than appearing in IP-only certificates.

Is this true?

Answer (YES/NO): NO